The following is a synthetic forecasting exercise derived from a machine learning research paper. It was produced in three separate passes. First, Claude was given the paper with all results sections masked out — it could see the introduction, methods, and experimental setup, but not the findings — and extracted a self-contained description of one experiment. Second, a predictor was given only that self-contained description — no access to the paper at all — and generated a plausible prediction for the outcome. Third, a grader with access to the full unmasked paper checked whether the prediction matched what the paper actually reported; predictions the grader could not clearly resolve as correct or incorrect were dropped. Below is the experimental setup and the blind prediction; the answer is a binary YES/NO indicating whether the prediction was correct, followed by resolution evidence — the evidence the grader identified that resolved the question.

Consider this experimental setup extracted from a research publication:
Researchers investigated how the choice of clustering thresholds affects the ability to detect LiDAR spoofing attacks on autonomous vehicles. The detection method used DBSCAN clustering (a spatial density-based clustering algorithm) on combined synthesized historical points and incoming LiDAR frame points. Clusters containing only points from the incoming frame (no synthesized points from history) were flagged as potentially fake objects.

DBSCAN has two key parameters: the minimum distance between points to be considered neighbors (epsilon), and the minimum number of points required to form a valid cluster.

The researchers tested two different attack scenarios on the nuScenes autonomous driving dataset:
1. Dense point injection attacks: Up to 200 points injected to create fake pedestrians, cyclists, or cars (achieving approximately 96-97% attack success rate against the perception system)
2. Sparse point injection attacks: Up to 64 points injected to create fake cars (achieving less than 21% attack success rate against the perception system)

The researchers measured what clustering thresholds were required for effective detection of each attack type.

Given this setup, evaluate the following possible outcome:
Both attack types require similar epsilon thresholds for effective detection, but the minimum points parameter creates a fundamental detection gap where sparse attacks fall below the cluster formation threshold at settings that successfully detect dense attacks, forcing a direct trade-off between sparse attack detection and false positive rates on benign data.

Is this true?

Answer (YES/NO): NO